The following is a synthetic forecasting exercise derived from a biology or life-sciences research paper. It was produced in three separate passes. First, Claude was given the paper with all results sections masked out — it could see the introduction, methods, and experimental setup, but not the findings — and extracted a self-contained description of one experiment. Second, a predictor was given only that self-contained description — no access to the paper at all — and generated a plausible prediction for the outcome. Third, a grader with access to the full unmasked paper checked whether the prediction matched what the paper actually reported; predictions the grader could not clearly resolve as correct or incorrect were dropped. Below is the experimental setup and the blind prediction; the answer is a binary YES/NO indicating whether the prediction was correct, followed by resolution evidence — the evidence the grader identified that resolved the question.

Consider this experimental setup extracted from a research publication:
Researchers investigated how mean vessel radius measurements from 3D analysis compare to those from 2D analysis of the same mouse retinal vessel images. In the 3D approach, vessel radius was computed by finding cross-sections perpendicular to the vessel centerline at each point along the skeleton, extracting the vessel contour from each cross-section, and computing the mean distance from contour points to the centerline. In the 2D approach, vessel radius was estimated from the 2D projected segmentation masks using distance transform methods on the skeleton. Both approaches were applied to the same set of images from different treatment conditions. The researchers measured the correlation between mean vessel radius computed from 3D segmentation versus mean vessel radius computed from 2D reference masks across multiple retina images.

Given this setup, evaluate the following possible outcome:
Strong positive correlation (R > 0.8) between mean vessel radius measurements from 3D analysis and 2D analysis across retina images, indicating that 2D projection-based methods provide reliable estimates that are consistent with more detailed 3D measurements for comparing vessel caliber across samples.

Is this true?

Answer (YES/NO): NO